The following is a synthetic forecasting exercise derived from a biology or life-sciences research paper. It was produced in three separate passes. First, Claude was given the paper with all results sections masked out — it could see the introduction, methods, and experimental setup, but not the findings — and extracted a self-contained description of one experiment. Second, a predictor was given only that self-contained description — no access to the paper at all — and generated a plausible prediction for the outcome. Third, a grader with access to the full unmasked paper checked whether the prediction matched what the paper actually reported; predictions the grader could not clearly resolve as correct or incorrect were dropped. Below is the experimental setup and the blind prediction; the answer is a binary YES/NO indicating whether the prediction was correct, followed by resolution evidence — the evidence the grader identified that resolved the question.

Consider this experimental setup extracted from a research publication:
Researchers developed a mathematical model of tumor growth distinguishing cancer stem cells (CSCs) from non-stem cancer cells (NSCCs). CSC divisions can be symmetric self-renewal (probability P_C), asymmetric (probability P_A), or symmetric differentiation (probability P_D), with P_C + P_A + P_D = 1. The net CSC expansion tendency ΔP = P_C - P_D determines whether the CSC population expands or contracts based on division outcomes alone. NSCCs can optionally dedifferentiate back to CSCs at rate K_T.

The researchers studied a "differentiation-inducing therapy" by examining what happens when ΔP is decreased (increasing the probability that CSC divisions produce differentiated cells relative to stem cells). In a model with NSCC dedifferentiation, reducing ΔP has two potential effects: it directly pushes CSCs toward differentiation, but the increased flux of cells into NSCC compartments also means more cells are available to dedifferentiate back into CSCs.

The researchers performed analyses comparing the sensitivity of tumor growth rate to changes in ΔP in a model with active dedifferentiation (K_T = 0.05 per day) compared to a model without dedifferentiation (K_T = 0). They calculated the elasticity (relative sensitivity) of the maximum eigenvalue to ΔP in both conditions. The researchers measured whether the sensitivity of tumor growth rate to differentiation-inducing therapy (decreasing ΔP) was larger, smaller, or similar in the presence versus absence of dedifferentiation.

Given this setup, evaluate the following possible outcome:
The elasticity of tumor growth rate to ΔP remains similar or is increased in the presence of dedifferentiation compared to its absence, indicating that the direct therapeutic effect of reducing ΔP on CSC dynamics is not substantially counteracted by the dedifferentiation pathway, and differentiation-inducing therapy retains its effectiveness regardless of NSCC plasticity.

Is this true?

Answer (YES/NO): NO